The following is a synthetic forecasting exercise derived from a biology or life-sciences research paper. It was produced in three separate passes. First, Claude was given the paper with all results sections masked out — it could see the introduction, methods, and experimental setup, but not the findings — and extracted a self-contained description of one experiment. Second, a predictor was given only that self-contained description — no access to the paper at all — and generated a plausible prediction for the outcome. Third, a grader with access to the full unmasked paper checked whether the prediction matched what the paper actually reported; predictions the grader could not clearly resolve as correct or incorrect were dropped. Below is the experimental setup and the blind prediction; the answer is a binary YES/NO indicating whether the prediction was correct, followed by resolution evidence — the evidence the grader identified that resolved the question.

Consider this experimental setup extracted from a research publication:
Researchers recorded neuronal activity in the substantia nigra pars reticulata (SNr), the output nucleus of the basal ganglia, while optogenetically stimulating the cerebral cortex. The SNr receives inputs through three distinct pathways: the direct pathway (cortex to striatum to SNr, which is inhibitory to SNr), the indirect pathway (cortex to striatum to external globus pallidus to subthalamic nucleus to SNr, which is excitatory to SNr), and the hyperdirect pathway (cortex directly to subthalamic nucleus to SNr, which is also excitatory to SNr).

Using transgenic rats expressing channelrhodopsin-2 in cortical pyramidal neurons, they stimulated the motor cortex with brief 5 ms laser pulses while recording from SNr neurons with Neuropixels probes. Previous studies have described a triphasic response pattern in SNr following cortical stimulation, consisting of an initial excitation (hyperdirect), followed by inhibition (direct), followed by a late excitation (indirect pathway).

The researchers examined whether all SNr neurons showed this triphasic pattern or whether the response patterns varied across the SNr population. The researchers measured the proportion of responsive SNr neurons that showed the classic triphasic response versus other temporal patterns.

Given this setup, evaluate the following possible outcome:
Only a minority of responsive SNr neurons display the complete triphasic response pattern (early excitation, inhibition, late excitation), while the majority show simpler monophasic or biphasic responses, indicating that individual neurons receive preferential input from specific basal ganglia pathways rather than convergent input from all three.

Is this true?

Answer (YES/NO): YES